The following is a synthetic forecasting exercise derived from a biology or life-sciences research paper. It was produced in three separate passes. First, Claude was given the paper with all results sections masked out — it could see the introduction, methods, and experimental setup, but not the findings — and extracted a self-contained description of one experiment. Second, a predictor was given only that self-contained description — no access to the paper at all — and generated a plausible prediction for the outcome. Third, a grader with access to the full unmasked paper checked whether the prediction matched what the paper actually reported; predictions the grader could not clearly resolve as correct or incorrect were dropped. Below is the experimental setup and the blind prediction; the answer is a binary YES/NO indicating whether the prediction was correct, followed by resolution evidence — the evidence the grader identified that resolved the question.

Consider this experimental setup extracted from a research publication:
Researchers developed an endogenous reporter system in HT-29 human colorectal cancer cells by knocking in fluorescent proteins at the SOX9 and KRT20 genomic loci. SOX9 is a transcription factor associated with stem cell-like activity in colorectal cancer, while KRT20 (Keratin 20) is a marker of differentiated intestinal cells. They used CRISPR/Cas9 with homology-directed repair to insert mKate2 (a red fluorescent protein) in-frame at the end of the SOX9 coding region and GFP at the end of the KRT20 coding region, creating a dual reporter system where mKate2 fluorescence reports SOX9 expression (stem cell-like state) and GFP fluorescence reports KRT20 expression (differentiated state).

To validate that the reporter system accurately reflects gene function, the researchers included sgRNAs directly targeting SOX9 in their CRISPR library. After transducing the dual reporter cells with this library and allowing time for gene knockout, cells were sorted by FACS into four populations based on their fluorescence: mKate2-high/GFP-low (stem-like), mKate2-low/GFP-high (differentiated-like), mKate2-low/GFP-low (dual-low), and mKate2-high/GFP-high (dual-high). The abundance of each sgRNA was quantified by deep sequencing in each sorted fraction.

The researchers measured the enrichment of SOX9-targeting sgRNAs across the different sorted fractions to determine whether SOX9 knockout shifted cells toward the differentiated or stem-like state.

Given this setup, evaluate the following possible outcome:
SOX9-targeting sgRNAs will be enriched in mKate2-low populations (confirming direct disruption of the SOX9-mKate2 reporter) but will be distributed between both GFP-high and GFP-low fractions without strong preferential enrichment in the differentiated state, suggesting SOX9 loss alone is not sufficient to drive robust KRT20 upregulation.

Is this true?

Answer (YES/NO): NO